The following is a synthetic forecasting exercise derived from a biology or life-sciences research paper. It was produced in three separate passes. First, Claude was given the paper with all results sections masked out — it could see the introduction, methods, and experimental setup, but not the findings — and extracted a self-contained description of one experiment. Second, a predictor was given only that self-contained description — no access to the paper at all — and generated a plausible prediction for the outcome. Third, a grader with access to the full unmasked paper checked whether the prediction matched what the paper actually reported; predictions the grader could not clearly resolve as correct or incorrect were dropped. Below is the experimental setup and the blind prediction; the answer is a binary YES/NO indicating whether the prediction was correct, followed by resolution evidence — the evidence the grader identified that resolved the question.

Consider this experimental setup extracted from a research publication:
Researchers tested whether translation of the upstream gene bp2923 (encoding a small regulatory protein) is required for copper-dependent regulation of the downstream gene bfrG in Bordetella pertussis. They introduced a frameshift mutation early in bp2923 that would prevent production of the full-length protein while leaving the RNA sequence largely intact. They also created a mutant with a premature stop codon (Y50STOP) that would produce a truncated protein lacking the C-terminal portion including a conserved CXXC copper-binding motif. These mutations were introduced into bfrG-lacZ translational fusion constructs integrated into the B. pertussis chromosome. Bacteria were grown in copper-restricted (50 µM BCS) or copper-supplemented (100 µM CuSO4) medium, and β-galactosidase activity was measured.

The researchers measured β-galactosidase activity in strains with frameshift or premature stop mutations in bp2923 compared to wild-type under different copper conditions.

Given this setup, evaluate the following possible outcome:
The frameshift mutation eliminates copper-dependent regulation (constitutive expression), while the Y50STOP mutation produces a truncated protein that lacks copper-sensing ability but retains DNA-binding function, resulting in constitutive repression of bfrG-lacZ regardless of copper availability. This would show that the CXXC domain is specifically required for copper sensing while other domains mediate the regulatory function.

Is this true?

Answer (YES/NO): NO